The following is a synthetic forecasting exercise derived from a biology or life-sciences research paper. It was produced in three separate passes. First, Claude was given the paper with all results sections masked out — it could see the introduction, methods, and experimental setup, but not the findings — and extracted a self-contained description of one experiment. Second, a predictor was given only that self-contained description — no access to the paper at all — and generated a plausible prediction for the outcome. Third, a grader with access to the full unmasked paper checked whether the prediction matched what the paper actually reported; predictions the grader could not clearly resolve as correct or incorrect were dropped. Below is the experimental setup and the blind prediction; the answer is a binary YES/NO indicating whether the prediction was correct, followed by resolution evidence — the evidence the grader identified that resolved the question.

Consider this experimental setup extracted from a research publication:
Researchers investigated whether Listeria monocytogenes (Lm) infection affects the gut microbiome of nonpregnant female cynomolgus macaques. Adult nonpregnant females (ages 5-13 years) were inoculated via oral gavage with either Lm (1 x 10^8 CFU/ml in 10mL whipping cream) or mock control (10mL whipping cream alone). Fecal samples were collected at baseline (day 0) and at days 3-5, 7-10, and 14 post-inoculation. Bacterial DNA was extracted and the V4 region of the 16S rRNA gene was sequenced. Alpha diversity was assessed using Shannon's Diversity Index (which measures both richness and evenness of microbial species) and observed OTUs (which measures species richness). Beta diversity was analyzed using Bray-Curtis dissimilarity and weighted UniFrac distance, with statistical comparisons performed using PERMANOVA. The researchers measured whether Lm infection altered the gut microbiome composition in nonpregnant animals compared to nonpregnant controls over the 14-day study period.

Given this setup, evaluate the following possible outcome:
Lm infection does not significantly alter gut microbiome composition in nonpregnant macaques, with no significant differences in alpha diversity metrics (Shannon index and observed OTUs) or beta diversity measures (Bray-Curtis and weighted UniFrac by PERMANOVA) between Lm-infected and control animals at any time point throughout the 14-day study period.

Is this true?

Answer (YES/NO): YES